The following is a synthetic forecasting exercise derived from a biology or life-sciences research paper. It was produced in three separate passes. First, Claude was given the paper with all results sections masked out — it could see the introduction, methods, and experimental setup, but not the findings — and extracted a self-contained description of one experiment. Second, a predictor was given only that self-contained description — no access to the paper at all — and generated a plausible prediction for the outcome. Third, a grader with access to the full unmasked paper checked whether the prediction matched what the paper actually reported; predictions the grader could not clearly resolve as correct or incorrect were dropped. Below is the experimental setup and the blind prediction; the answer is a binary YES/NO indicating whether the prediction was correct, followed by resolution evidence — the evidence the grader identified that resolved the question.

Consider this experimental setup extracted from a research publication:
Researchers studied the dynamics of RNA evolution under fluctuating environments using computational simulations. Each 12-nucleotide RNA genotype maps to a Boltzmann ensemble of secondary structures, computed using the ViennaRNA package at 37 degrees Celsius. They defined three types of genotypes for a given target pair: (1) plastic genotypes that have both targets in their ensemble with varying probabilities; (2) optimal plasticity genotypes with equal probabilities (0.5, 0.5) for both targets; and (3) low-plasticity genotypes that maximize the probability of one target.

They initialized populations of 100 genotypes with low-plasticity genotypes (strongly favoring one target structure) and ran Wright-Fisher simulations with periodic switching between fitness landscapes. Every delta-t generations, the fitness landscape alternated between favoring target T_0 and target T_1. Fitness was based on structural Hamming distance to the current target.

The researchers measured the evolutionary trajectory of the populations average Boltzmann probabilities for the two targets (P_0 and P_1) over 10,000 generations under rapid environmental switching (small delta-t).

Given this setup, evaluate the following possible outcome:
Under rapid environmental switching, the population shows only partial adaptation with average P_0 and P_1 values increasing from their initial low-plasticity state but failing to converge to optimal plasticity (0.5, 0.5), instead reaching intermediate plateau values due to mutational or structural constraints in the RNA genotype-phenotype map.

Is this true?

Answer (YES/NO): NO